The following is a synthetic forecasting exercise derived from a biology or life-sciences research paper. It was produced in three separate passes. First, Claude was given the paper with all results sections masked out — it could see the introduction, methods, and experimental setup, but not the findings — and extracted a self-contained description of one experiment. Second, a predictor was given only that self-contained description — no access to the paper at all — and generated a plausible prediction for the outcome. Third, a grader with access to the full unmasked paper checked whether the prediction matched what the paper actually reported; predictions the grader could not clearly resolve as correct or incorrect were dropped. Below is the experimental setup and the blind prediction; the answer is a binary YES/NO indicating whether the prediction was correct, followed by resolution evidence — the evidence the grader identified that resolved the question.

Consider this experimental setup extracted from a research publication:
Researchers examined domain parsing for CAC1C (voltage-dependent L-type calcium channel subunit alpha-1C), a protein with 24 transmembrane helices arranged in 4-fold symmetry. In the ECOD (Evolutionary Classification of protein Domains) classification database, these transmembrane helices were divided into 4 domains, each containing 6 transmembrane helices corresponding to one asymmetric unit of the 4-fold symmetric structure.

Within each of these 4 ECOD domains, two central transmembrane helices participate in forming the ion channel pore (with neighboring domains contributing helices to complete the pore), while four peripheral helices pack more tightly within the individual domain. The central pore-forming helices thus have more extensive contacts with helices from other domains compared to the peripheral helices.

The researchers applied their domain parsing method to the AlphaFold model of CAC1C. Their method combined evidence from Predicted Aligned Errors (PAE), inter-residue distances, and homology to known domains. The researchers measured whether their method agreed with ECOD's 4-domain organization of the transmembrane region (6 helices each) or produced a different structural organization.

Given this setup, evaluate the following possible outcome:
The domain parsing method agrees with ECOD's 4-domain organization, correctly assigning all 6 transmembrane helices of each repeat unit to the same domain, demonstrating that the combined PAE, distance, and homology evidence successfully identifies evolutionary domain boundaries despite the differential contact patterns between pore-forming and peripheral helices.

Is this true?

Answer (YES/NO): NO